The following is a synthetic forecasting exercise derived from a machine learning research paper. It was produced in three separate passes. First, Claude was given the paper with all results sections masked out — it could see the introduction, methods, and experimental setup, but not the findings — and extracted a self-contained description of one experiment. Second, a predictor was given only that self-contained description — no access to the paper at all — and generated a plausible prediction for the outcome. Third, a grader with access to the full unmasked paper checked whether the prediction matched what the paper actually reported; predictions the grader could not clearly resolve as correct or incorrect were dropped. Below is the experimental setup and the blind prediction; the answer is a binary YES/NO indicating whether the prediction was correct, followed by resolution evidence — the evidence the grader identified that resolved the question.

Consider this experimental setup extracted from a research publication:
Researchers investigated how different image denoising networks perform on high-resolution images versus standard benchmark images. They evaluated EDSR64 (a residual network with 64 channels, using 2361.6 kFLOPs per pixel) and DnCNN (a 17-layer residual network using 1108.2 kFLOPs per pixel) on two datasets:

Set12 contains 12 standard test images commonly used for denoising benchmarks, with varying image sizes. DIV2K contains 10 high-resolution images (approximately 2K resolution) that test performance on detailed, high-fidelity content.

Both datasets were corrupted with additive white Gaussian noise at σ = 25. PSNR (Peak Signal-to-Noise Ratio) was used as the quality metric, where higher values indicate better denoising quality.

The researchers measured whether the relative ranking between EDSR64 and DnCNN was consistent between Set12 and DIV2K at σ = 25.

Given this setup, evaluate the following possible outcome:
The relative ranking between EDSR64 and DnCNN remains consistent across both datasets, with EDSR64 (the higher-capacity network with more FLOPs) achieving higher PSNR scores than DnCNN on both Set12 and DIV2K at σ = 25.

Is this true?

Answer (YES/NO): YES